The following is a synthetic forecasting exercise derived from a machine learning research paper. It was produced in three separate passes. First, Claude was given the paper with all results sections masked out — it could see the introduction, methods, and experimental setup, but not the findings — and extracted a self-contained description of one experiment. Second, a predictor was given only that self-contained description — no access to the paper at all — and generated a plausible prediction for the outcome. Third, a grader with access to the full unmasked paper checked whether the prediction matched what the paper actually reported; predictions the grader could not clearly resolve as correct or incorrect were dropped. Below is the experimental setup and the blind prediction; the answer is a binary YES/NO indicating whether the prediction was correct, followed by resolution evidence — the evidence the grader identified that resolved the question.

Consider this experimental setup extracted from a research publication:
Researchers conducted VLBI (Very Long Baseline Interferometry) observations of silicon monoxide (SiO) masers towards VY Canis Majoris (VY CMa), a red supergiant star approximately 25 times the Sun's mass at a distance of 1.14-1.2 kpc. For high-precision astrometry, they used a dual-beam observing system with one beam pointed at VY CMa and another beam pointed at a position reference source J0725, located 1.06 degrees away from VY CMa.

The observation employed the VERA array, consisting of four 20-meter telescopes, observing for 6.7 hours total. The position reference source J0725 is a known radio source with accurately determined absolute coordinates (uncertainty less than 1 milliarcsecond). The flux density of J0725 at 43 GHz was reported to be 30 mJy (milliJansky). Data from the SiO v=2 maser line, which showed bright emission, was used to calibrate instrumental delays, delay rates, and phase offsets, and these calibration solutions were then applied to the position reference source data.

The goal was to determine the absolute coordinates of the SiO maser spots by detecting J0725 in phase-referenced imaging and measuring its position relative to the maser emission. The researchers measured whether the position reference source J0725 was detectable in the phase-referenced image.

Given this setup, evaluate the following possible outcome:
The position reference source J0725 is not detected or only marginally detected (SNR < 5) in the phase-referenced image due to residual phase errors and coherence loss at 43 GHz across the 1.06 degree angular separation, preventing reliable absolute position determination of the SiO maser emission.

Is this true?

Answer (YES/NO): NO